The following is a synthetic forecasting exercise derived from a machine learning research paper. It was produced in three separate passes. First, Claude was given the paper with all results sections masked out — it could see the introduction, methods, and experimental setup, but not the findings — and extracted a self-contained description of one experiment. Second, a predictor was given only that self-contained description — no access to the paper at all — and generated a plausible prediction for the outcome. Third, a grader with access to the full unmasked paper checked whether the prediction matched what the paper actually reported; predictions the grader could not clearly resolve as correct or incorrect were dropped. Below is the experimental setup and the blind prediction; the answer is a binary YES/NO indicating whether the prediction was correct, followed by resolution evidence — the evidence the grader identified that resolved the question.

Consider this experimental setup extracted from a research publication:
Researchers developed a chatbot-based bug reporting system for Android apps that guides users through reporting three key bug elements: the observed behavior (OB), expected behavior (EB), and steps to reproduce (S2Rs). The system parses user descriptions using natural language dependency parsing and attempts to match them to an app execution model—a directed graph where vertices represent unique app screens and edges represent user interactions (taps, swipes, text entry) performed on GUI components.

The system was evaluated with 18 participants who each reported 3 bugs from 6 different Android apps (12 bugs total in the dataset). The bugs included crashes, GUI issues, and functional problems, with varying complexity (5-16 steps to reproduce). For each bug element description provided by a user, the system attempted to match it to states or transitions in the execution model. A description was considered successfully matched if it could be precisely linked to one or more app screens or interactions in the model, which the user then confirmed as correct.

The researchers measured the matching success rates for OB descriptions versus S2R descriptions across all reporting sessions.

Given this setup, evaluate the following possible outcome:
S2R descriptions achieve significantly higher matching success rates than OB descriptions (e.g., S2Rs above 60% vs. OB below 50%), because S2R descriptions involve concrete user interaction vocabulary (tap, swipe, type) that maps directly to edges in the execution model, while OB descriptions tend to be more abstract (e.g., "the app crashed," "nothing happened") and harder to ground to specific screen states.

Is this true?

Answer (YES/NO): NO